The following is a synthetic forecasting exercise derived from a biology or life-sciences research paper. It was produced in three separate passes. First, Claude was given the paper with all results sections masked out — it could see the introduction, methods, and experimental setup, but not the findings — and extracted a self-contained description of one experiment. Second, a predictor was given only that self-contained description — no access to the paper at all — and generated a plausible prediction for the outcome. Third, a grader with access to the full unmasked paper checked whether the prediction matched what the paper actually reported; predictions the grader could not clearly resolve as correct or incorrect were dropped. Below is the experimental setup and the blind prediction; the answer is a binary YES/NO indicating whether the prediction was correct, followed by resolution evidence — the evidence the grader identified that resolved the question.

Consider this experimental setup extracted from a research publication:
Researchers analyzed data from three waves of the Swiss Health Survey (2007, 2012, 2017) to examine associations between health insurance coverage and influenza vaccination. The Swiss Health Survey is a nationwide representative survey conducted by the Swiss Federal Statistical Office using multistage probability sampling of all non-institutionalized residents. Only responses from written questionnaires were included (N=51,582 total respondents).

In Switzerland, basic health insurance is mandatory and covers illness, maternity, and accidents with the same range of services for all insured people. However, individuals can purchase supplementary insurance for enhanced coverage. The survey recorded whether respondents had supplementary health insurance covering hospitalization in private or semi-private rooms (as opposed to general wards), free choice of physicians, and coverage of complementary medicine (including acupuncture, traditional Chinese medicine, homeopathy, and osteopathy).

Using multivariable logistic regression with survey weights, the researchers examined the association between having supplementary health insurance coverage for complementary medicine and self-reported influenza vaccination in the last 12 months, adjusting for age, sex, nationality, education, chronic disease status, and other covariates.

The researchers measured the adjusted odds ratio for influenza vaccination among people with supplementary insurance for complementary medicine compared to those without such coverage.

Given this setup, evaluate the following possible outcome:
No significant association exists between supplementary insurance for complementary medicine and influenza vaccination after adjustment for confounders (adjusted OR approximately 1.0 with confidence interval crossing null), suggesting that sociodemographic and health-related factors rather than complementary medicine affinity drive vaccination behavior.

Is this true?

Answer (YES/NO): NO